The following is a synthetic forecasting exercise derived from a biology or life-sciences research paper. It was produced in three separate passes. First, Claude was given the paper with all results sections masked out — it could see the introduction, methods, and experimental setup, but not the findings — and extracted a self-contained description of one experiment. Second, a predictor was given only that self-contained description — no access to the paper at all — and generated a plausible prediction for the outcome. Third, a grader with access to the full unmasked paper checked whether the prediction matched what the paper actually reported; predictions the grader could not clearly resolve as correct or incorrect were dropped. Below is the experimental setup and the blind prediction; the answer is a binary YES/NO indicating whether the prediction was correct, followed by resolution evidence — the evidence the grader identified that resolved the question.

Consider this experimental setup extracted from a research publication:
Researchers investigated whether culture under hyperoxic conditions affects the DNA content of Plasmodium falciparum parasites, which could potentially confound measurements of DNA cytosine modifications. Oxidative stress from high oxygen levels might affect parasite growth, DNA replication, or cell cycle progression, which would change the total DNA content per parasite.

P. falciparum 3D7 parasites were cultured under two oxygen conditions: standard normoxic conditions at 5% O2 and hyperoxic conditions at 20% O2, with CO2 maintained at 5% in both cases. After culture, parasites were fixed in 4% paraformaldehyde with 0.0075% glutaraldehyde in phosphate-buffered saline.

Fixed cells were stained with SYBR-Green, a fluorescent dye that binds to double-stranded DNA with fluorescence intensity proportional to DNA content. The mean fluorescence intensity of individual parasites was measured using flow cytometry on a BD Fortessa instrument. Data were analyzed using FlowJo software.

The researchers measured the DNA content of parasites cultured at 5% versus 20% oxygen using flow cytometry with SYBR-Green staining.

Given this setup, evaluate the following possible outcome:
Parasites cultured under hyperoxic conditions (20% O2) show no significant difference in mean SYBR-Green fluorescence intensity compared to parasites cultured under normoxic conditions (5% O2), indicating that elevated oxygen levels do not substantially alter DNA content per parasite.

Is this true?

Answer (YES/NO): YES